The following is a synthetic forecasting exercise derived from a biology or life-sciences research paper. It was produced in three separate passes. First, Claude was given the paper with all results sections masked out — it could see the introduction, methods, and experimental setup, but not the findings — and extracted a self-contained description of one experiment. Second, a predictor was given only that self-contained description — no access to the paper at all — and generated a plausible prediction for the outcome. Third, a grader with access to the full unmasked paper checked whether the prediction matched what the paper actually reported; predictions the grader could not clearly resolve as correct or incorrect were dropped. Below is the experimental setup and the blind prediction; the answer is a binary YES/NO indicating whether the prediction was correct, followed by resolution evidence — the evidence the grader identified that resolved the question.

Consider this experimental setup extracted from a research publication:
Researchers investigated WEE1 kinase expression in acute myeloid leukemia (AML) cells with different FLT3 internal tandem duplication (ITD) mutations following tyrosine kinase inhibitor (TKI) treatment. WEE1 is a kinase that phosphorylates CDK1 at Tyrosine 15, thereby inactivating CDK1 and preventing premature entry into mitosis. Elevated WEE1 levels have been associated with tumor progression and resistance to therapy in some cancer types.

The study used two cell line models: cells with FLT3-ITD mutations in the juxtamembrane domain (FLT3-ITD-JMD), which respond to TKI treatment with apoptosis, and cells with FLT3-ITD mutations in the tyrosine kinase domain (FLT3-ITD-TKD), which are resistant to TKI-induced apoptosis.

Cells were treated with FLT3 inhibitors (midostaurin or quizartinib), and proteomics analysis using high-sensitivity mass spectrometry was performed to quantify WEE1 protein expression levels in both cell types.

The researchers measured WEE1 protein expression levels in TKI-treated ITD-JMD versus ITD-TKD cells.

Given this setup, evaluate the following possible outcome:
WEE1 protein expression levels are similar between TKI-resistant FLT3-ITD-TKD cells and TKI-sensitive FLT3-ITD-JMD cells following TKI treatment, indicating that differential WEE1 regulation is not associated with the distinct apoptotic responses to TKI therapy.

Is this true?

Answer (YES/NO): NO